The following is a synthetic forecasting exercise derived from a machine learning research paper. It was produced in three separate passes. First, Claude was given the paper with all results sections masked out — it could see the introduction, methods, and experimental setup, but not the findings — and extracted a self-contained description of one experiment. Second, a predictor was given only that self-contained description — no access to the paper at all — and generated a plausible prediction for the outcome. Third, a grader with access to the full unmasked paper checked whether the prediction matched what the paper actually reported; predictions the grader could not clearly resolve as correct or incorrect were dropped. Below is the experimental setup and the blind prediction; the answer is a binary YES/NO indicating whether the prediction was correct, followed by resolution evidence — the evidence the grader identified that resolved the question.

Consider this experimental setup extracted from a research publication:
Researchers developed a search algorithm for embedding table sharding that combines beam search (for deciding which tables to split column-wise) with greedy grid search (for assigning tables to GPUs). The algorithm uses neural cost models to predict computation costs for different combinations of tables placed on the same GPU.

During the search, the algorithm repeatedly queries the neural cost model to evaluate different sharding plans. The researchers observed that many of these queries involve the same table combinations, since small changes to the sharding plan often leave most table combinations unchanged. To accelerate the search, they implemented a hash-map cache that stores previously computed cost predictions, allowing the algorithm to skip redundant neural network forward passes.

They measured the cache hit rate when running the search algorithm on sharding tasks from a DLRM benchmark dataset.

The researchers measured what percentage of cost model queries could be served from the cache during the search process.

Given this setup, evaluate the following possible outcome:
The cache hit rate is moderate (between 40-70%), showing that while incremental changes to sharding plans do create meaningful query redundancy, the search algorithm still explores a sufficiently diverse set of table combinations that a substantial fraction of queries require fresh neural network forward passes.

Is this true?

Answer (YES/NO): NO